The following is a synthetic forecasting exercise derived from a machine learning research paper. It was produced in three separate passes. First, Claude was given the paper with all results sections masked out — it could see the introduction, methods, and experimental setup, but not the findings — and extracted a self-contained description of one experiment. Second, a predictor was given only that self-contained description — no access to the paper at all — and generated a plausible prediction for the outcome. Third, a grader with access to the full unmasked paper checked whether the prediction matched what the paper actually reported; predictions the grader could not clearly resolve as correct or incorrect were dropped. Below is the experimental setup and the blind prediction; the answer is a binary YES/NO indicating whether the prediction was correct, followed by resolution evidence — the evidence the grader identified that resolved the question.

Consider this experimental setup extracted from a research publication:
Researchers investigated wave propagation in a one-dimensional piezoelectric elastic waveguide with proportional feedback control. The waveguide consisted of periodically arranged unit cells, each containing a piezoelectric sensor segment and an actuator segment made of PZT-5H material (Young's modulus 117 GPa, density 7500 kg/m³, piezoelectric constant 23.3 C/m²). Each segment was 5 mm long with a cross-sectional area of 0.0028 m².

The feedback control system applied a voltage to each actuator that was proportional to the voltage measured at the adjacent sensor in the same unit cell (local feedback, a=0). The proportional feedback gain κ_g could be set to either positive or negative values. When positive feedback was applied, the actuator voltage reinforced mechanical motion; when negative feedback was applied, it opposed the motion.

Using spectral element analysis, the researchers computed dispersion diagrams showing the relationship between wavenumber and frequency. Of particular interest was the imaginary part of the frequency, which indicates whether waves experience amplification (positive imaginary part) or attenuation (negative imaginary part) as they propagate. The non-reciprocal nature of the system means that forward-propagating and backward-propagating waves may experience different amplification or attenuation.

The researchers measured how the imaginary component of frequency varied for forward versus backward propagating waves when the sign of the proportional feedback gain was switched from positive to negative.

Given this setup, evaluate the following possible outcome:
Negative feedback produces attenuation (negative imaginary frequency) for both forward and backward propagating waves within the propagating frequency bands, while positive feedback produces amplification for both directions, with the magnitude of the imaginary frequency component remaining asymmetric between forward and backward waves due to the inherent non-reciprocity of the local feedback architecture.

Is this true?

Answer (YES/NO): NO